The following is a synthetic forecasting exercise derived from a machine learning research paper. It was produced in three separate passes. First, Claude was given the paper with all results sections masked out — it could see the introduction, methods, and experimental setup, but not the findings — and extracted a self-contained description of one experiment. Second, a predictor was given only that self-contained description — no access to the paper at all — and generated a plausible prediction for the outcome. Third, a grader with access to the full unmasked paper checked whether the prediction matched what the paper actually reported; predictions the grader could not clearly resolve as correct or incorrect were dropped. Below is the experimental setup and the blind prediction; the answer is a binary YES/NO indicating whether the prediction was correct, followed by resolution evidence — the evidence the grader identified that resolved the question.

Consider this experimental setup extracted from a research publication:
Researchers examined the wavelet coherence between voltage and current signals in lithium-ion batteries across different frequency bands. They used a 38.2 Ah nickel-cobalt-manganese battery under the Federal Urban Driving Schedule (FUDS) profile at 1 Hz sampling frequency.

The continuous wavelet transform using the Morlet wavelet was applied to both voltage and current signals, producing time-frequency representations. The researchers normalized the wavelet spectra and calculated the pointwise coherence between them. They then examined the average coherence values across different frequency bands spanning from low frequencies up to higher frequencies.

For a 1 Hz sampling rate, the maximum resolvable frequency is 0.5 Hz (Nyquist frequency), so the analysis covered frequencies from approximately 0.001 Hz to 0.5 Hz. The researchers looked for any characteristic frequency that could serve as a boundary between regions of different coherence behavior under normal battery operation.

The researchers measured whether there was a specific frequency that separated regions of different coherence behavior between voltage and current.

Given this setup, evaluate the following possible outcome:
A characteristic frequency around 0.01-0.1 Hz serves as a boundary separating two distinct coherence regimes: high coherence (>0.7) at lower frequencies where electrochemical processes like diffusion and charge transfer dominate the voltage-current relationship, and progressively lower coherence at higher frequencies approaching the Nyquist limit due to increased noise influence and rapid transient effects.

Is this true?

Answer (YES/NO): NO